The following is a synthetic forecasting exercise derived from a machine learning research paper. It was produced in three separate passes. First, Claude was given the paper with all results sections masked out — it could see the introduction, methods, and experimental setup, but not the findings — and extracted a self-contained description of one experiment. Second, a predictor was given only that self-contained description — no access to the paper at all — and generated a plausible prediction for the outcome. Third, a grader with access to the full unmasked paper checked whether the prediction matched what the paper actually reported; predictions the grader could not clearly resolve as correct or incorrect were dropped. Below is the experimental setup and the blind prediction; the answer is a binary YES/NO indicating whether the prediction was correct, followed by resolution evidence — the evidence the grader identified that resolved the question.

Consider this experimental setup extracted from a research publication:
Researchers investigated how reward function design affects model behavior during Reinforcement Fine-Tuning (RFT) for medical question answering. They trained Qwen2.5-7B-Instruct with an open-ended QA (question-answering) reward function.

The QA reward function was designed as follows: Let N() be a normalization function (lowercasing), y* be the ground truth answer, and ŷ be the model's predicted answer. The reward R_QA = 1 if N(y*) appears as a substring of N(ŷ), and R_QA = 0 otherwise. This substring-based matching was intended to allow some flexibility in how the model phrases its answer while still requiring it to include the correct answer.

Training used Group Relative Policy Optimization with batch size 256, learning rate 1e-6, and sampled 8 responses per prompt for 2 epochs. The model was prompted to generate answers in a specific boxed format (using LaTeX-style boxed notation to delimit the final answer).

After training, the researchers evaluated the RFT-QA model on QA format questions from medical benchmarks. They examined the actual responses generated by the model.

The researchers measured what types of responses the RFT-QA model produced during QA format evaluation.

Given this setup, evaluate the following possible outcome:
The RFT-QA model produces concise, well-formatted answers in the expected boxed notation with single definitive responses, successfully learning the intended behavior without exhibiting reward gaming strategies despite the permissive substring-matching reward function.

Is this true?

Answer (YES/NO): NO